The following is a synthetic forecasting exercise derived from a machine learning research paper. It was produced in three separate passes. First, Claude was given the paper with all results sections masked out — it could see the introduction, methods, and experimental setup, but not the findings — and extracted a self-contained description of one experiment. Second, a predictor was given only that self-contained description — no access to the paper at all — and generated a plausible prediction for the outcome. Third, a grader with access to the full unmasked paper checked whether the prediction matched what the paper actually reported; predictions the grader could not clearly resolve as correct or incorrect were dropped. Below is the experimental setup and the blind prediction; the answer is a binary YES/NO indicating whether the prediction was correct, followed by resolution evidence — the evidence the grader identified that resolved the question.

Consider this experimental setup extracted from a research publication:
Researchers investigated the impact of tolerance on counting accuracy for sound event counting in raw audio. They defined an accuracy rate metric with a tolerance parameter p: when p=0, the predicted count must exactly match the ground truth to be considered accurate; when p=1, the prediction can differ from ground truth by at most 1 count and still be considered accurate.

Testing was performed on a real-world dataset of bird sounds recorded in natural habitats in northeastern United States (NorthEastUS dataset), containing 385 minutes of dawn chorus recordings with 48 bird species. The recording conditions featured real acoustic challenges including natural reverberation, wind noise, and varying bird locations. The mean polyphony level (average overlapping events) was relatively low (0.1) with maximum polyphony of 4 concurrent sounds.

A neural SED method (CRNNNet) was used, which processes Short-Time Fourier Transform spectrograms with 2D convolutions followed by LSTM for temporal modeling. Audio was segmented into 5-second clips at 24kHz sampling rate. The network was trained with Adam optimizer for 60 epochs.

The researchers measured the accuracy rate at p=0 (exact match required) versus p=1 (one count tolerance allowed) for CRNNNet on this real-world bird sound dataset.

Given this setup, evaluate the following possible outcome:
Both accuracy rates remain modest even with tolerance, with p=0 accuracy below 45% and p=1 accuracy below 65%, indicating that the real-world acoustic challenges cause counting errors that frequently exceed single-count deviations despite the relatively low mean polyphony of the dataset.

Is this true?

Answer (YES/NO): YES